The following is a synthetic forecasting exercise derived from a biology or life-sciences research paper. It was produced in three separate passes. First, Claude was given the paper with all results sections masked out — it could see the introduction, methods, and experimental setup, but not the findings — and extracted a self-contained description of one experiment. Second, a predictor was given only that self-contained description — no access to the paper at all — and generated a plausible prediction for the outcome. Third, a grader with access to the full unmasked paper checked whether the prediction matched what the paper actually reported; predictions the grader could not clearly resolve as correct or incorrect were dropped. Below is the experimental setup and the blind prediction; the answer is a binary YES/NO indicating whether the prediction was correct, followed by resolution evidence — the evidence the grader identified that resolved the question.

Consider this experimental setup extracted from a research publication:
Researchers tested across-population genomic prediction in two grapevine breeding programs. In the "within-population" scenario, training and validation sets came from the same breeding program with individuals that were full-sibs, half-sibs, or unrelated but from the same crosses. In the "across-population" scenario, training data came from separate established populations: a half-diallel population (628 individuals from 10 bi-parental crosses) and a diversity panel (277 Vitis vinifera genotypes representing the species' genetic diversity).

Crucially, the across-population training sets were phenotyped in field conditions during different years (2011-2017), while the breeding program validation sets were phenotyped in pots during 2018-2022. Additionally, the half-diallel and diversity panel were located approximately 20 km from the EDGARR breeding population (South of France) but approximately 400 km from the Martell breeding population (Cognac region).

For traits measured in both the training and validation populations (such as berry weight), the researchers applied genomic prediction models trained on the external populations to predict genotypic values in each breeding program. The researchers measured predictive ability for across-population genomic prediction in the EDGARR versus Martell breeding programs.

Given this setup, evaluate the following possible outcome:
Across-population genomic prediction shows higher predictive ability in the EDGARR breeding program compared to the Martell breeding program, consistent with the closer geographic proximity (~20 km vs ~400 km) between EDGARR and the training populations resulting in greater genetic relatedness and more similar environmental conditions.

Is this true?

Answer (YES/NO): YES